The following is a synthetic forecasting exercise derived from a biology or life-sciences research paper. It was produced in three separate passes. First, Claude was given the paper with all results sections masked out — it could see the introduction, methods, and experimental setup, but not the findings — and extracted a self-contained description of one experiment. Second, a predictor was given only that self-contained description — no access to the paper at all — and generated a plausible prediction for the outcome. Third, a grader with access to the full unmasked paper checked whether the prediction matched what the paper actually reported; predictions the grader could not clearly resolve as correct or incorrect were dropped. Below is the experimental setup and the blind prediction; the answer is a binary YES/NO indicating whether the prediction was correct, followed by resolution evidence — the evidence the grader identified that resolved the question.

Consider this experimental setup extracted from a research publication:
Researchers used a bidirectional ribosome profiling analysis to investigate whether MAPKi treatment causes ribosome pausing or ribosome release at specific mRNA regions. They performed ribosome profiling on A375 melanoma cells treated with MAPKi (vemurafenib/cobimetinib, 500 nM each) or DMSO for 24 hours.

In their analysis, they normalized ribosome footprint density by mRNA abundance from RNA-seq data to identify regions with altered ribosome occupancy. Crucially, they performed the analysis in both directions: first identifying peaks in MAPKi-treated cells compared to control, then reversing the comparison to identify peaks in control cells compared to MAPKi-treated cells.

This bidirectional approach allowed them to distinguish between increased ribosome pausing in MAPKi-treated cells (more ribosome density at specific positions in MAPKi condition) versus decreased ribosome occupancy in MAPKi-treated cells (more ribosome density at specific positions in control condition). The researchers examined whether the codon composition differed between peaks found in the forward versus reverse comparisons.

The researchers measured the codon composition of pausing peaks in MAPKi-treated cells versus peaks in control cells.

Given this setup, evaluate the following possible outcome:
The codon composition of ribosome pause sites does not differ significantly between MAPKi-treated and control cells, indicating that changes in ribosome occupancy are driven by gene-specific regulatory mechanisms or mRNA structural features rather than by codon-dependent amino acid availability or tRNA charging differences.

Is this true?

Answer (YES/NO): NO